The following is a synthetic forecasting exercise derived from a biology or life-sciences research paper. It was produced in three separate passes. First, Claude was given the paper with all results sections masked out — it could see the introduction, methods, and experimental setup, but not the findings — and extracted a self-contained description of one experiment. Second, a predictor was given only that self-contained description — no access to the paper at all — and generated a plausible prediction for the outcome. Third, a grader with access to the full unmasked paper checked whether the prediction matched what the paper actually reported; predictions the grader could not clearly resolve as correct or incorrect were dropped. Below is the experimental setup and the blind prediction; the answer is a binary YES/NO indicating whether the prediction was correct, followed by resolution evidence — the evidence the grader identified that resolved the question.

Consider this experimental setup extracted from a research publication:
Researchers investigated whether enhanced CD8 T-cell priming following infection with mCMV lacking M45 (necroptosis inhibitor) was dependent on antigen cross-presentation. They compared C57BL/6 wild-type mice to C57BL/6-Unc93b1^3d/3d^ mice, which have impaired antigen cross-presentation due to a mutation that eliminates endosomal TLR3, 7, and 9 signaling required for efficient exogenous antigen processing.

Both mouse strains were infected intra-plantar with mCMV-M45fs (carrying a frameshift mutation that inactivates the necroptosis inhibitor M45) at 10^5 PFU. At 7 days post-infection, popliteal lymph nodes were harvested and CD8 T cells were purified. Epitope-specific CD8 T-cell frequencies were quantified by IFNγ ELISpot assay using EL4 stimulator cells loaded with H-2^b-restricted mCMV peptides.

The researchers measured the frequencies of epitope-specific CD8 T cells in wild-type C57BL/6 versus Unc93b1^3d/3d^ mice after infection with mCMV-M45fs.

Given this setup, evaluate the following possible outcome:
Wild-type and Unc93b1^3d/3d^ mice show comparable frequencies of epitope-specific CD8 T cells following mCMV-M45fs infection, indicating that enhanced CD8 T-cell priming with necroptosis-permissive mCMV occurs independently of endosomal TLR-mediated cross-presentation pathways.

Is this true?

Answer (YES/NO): NO